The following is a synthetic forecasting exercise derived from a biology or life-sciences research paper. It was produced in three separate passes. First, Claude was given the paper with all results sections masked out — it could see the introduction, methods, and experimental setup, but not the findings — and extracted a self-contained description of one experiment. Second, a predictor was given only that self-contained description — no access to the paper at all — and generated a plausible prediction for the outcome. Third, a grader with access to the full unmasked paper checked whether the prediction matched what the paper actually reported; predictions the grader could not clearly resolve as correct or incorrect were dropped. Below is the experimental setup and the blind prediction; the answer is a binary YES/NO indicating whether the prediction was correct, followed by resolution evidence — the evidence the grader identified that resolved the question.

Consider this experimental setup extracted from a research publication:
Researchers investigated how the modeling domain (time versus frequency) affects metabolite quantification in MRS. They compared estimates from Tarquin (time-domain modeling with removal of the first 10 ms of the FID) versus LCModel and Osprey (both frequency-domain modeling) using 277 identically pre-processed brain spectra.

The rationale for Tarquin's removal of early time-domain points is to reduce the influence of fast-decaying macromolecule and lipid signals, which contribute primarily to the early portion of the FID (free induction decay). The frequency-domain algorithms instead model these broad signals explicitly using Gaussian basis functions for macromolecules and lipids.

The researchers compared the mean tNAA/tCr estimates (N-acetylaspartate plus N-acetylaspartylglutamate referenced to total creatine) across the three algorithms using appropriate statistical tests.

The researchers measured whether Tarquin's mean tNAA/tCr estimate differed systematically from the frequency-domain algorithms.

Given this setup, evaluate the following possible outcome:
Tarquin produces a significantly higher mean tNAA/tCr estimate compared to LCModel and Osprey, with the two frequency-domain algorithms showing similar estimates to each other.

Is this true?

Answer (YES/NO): NO